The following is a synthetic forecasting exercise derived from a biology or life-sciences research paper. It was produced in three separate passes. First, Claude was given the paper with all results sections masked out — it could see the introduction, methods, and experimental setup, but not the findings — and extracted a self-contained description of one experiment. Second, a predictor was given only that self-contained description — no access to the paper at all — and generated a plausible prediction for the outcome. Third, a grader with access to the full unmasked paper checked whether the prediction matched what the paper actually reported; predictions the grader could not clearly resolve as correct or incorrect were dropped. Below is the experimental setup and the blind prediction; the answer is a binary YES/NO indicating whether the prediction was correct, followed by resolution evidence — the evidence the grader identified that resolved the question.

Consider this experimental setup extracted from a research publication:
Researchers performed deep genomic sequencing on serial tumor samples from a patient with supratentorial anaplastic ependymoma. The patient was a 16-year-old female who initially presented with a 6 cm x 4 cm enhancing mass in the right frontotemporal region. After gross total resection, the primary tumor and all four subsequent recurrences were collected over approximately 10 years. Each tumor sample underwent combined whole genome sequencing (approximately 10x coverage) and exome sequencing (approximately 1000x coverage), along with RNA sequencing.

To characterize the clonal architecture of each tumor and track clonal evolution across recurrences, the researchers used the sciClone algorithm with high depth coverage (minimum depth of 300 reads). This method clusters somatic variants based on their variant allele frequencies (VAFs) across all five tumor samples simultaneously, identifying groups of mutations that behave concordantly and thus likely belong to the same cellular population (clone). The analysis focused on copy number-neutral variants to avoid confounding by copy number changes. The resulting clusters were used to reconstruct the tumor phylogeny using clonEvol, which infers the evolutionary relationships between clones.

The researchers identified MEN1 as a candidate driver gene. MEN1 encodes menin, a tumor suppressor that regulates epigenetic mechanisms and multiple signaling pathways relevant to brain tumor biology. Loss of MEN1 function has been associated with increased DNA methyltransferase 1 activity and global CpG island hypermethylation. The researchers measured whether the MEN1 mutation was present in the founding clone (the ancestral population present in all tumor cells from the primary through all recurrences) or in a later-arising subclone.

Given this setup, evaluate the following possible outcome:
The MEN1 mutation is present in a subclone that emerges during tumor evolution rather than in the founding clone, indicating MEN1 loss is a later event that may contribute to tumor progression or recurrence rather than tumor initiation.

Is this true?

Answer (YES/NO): NO